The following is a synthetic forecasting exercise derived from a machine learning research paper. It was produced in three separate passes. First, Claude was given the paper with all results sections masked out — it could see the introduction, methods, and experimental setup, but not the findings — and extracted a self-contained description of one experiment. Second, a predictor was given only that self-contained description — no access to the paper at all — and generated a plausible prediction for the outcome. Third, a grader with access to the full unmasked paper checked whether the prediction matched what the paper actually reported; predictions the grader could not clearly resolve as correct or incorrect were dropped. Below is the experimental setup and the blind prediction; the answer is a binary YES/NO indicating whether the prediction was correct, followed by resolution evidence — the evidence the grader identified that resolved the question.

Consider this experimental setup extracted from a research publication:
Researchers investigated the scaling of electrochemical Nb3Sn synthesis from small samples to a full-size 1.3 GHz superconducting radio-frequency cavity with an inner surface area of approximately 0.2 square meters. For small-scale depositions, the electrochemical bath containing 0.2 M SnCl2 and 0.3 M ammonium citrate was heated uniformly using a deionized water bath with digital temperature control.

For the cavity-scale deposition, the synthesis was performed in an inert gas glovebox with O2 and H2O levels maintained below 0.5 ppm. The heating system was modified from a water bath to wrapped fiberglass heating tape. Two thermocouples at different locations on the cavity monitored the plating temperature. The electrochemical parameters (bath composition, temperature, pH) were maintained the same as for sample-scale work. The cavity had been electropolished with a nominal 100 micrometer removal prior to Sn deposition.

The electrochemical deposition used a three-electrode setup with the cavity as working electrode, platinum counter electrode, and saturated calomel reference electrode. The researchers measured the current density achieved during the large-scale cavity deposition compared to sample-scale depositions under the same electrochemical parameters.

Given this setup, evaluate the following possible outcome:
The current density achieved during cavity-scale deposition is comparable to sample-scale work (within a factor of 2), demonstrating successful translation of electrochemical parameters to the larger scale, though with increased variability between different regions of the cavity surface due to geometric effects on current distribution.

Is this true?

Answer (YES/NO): NO